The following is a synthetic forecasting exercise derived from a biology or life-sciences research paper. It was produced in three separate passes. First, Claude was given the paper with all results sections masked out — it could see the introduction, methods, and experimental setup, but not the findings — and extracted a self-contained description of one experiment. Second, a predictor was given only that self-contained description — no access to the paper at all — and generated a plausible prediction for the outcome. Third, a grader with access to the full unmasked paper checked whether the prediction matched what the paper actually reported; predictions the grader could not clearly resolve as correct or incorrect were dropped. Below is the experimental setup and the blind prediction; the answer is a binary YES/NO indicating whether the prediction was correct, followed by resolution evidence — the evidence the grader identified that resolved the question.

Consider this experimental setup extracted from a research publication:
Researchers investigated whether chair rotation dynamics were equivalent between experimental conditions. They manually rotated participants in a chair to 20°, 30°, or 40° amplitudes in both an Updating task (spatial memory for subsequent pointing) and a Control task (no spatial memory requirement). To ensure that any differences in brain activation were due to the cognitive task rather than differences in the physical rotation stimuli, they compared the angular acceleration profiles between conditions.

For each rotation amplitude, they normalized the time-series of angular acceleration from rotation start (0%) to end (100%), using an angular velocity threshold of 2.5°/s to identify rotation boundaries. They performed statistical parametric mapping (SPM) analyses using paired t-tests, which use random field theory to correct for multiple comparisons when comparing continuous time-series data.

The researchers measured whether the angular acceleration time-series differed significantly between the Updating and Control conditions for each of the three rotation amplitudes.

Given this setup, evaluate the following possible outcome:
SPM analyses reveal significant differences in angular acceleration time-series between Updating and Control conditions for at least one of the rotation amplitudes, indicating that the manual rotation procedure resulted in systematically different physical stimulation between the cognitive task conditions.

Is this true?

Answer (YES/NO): NO